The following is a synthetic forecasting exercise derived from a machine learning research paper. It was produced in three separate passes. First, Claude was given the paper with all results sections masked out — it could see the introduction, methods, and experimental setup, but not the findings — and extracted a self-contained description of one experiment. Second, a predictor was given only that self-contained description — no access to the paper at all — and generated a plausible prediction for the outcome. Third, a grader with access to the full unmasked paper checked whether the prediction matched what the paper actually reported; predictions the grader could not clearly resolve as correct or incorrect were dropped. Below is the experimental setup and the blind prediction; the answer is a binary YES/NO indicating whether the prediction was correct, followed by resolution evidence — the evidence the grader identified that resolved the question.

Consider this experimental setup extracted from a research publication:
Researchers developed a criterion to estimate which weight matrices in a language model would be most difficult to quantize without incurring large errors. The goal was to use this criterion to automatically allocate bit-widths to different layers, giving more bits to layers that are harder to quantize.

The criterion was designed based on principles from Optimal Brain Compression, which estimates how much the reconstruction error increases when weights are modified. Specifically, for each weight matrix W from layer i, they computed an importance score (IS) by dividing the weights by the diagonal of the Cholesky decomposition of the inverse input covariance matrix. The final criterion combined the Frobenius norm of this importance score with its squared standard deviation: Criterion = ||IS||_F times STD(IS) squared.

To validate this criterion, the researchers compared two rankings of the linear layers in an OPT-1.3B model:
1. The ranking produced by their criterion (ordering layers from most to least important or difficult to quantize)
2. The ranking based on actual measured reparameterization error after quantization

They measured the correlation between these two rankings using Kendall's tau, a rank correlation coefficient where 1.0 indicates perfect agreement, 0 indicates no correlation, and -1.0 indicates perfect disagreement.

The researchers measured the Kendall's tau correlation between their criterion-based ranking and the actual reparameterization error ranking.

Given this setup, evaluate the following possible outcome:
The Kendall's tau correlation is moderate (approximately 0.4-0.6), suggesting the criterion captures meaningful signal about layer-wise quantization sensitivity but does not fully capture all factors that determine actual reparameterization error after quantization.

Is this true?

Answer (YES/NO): NO